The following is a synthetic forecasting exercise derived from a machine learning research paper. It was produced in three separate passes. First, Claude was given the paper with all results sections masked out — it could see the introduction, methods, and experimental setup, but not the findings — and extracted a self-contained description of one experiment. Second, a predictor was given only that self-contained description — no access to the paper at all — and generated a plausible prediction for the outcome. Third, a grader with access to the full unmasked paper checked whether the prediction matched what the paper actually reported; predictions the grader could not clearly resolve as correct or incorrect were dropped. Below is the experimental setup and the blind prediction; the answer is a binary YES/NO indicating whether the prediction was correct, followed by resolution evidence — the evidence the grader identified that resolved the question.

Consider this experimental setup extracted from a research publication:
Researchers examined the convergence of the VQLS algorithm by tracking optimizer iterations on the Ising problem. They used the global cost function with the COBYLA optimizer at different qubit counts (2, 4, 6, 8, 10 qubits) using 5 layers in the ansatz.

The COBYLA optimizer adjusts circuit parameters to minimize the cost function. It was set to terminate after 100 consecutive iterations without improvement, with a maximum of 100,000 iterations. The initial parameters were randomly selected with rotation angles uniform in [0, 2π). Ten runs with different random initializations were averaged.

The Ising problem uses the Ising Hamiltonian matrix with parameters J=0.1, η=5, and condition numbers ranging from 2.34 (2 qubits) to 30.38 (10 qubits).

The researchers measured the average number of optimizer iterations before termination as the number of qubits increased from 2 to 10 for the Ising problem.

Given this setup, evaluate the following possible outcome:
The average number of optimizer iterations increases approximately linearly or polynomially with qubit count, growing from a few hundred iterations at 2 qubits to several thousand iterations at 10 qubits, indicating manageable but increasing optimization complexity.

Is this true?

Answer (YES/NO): NO